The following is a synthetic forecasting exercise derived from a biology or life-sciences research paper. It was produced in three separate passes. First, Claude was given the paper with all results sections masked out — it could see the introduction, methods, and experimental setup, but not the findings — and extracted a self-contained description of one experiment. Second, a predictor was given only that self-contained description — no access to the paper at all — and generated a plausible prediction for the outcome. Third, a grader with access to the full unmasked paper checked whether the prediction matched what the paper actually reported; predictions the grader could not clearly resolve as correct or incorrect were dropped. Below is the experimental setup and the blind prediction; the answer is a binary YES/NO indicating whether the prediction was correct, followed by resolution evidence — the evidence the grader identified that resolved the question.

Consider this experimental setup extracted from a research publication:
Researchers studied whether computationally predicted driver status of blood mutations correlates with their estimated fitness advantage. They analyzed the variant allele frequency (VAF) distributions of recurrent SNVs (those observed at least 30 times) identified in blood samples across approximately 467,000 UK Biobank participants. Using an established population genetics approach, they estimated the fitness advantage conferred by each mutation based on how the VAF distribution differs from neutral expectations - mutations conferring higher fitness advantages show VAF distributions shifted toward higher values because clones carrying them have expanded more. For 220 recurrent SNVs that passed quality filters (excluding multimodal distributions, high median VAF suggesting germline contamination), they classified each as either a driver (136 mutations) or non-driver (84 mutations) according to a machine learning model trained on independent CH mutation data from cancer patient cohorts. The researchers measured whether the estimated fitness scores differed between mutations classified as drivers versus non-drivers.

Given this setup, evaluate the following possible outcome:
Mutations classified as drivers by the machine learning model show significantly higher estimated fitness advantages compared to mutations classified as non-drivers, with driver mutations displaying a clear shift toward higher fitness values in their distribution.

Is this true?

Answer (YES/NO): YES